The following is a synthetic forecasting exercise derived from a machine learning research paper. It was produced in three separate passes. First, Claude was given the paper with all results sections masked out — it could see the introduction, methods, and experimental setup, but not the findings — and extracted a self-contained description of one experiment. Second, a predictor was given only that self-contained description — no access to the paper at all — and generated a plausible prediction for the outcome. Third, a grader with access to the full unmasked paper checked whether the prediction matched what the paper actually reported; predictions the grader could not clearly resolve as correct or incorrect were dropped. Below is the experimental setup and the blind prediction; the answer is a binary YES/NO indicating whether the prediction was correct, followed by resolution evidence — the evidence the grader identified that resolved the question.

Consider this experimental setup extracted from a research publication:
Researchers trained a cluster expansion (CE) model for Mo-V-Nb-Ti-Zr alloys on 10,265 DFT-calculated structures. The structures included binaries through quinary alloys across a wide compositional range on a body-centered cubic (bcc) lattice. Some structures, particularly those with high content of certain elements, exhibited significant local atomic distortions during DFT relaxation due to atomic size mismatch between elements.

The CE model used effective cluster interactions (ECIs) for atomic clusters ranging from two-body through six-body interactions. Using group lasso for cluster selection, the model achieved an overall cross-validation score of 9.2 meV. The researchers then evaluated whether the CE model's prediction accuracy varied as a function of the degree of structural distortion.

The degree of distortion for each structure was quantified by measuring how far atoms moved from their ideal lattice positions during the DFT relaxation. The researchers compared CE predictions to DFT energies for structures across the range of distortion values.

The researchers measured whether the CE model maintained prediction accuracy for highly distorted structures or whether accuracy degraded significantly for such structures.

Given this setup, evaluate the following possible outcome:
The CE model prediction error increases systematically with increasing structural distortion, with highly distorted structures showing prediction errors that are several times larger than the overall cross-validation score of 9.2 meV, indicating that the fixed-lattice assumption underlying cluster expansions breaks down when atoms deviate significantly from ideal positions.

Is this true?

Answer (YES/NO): NO